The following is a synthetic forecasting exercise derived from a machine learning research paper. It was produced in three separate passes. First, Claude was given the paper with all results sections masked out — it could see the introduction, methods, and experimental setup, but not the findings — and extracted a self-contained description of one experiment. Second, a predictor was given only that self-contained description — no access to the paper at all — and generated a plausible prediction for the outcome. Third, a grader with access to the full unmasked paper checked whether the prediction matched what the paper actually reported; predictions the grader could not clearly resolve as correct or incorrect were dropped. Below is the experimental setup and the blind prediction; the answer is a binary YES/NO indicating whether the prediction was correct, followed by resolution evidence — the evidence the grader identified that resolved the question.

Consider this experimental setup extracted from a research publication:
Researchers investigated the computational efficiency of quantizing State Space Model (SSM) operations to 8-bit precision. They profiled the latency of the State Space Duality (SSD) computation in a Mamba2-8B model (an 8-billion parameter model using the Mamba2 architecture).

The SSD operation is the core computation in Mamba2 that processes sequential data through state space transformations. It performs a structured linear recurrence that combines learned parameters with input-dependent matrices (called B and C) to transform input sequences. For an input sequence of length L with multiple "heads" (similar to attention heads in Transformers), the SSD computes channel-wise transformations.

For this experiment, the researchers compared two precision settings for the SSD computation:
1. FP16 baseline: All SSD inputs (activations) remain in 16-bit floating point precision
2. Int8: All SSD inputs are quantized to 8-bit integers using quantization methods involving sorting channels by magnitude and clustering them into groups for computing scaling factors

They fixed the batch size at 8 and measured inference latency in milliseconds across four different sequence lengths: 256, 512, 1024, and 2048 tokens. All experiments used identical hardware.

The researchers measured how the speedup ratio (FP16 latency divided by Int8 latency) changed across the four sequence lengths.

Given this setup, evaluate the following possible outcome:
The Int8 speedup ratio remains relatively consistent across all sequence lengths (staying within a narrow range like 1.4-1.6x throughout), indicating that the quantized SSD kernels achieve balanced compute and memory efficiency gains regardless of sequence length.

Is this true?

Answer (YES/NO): NO